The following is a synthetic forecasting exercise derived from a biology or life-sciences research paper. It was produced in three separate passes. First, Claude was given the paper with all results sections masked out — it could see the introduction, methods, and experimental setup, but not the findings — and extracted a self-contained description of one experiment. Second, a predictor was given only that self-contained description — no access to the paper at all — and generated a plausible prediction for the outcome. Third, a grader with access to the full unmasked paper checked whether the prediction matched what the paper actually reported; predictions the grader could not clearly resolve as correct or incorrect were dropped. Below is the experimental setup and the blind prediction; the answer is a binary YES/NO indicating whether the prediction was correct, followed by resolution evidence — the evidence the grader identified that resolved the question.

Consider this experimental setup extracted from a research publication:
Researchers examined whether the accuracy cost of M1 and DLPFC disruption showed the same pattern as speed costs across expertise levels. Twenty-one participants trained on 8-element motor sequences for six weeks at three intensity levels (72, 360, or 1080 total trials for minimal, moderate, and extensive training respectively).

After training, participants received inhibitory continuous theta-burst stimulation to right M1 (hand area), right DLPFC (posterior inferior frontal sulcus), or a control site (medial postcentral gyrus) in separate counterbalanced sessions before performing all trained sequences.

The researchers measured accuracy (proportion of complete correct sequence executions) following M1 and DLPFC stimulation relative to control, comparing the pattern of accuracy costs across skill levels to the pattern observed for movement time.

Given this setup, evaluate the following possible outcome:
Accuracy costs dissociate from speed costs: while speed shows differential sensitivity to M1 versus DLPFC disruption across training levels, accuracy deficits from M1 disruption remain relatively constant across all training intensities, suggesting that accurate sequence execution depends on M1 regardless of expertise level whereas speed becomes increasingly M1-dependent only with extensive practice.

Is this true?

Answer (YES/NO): NO